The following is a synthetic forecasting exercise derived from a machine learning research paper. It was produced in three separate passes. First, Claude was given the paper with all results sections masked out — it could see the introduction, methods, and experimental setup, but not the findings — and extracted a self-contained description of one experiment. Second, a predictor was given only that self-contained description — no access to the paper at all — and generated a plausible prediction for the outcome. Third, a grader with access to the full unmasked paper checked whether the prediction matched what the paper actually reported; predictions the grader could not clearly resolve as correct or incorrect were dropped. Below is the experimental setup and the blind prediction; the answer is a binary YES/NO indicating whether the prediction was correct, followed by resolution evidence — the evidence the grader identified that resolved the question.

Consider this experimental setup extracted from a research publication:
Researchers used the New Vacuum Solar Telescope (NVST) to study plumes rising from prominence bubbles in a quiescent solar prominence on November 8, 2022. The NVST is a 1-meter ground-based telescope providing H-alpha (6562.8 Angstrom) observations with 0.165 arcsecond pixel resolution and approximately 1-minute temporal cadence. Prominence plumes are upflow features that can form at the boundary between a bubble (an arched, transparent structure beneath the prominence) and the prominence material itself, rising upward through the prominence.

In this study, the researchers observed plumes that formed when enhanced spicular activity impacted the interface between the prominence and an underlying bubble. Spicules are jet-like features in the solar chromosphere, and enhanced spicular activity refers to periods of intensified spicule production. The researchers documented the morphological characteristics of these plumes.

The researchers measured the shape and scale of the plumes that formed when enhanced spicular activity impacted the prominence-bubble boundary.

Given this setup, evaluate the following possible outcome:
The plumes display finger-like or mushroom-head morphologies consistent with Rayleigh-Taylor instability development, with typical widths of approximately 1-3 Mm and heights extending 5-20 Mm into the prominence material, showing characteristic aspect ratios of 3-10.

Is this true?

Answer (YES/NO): NO